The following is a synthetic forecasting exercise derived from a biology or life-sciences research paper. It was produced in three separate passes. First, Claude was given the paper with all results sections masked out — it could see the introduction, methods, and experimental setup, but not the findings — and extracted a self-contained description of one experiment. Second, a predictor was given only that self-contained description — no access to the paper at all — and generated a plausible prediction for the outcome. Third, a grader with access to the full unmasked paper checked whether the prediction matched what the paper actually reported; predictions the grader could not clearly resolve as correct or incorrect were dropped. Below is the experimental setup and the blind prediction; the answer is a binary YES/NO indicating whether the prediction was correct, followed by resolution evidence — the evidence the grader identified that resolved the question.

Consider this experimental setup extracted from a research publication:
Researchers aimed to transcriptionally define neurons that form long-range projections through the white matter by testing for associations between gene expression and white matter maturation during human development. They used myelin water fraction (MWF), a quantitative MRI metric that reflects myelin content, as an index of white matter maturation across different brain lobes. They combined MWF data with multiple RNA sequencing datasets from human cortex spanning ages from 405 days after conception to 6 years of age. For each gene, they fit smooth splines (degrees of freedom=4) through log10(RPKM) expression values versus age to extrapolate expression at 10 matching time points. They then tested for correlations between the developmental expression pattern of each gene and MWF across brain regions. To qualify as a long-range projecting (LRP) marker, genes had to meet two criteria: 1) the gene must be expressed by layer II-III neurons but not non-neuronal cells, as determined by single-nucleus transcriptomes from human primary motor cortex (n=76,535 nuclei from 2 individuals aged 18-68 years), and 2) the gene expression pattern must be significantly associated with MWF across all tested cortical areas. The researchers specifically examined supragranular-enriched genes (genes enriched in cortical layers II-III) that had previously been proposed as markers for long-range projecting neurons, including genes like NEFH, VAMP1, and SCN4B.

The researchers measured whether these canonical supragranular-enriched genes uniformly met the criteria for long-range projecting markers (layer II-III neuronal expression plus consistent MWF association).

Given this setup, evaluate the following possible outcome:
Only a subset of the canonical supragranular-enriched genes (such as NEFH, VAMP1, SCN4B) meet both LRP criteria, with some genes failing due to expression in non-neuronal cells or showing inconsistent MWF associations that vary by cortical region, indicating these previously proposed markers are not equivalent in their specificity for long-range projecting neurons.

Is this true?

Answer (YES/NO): YES